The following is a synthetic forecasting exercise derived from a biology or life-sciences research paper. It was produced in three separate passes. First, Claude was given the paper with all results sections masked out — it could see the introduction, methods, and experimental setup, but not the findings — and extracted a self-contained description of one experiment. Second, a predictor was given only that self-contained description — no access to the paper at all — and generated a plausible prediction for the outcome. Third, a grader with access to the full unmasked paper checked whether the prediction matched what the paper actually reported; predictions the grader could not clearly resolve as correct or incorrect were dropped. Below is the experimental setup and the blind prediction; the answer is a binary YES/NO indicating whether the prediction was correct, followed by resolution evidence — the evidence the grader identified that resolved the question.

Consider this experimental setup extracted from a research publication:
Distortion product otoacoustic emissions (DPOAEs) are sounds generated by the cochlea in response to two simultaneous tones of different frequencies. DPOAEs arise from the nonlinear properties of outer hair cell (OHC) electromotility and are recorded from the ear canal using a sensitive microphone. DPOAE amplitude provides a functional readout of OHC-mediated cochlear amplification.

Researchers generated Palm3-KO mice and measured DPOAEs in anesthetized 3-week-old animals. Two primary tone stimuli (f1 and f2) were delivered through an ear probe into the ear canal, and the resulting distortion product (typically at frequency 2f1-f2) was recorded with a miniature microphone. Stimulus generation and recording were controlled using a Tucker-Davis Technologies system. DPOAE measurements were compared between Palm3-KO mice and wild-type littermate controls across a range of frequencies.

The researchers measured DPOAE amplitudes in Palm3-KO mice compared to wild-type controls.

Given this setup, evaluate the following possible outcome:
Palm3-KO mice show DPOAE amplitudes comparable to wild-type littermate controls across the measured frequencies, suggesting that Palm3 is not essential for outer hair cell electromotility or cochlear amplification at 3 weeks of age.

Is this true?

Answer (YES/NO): NO